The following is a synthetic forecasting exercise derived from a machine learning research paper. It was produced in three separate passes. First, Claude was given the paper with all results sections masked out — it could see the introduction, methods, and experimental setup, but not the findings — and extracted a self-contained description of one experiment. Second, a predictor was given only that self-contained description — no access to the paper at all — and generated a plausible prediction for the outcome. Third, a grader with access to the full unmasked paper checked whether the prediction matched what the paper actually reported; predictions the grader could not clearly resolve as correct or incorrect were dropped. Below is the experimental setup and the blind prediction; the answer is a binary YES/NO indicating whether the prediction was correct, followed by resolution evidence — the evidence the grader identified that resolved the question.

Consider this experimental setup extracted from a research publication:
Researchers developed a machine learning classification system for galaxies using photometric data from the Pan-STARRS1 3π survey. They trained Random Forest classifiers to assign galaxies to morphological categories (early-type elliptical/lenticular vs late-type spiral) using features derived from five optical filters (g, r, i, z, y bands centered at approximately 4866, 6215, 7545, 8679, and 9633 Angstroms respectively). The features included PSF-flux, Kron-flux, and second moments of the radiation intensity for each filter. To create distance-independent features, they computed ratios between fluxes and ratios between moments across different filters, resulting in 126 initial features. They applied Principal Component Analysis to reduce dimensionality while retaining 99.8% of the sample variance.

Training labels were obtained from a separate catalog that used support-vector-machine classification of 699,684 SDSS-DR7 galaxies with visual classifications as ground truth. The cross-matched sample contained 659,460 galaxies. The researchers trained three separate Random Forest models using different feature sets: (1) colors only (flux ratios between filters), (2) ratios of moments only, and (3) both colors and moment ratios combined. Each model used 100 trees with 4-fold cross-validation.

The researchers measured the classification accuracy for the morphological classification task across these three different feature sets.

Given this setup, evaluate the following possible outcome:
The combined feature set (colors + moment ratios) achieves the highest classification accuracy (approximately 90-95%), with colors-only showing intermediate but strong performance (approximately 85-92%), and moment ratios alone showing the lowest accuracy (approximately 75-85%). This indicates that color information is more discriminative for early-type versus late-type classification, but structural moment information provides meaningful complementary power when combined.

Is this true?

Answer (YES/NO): NO